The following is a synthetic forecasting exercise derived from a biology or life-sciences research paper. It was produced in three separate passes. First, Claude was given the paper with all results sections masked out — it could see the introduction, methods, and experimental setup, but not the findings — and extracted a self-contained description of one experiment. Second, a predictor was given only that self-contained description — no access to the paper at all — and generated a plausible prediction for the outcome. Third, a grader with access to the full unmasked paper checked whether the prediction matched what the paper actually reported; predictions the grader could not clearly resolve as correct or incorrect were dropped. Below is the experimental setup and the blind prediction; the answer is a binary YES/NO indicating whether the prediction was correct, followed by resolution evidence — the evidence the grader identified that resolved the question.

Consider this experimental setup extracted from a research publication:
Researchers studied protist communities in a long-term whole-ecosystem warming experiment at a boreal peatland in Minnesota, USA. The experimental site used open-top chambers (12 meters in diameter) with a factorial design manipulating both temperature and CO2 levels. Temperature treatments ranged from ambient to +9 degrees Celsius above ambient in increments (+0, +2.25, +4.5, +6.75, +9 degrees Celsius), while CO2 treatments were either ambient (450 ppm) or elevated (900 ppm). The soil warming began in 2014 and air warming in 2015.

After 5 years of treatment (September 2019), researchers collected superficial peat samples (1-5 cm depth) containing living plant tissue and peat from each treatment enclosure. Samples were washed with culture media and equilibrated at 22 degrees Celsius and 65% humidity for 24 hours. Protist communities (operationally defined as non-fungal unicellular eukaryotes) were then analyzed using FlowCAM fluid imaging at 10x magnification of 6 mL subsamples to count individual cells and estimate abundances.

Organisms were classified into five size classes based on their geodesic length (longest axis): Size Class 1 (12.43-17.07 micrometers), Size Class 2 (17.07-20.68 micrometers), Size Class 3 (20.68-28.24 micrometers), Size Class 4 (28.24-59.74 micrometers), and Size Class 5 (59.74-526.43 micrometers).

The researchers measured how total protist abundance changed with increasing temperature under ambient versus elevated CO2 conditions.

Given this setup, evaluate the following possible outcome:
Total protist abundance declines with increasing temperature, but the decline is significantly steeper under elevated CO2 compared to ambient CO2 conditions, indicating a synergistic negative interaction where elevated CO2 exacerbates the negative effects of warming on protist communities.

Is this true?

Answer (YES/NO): NO